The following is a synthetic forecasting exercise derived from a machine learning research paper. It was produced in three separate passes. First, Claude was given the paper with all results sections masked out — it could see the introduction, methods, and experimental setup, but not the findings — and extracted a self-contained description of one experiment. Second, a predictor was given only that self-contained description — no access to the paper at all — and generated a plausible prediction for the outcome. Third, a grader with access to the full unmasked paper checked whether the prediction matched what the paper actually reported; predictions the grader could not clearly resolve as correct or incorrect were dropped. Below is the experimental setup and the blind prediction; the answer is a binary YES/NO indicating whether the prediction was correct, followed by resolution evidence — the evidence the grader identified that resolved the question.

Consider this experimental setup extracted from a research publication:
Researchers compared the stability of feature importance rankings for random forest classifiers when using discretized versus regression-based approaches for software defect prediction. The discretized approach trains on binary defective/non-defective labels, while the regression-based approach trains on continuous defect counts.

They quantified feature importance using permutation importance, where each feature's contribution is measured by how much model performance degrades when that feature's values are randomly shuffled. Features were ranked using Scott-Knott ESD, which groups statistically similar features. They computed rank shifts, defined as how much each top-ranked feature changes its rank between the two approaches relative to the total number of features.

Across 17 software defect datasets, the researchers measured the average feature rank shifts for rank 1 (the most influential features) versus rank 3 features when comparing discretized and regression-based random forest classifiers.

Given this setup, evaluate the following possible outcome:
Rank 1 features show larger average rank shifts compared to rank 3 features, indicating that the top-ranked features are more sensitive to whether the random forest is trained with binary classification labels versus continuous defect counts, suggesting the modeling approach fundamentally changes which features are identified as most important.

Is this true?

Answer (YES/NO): NO